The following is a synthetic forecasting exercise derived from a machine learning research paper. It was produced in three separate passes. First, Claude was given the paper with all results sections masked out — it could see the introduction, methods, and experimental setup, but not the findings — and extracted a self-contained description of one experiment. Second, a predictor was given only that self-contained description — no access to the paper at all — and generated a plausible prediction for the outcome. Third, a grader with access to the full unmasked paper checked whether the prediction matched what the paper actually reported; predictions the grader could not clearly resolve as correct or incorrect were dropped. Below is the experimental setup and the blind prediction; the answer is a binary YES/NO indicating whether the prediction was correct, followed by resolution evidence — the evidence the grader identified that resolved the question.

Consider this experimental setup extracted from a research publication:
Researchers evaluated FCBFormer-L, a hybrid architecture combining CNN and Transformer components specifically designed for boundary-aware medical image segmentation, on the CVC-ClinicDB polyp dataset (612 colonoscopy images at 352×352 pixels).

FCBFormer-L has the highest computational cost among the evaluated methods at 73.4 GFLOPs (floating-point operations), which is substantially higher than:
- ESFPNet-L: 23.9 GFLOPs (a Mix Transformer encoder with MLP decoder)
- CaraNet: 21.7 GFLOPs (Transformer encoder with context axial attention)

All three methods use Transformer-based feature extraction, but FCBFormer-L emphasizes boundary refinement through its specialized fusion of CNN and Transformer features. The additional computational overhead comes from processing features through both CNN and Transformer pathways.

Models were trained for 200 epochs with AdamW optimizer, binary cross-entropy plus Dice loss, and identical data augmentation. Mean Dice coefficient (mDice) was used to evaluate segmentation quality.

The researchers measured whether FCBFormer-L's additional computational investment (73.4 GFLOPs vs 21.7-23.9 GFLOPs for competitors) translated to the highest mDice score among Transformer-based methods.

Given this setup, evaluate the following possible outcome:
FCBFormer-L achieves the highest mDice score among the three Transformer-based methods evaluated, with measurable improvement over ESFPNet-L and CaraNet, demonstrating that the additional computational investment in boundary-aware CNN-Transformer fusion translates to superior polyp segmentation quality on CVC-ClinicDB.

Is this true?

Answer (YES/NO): NO